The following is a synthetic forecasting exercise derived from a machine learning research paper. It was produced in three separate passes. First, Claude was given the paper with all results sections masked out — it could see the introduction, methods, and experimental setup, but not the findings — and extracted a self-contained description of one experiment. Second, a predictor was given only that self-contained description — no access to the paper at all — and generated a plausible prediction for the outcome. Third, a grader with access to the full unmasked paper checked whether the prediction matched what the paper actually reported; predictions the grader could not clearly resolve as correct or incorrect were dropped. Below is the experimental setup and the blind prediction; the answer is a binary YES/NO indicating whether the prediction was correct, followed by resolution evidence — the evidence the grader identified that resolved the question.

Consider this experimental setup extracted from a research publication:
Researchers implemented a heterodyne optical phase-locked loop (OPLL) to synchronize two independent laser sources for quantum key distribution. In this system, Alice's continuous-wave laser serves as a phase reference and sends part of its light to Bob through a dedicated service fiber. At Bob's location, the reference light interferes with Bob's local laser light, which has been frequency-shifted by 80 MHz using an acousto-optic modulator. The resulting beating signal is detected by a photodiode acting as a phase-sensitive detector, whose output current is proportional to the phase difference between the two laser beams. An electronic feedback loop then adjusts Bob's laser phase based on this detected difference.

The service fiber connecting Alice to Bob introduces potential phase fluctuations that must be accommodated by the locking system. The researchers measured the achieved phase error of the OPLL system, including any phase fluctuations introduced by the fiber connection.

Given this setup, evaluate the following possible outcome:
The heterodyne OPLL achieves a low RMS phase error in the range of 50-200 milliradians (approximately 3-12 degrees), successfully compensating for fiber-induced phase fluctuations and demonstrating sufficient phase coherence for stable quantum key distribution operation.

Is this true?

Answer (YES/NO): YES